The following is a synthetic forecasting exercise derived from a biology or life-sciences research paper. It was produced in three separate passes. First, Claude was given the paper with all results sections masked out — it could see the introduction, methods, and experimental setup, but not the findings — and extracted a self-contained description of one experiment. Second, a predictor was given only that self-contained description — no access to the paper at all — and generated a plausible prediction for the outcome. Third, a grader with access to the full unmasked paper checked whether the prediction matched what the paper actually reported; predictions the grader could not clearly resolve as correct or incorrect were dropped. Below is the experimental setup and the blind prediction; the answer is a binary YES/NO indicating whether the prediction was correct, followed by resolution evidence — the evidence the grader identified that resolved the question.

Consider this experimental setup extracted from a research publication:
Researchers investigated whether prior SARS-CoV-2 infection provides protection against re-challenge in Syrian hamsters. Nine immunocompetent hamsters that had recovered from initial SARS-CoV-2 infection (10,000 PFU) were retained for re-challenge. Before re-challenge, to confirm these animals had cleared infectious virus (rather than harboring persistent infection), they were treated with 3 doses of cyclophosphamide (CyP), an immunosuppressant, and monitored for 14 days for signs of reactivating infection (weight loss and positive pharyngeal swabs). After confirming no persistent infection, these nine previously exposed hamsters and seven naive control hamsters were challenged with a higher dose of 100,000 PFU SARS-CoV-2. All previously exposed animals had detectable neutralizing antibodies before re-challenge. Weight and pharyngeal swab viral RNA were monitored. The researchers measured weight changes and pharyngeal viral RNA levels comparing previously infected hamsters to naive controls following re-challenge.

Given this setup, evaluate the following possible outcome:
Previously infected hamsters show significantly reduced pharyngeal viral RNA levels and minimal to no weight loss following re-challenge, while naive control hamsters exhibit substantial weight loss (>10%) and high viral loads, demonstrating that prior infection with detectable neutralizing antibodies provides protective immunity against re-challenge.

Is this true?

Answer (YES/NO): NO